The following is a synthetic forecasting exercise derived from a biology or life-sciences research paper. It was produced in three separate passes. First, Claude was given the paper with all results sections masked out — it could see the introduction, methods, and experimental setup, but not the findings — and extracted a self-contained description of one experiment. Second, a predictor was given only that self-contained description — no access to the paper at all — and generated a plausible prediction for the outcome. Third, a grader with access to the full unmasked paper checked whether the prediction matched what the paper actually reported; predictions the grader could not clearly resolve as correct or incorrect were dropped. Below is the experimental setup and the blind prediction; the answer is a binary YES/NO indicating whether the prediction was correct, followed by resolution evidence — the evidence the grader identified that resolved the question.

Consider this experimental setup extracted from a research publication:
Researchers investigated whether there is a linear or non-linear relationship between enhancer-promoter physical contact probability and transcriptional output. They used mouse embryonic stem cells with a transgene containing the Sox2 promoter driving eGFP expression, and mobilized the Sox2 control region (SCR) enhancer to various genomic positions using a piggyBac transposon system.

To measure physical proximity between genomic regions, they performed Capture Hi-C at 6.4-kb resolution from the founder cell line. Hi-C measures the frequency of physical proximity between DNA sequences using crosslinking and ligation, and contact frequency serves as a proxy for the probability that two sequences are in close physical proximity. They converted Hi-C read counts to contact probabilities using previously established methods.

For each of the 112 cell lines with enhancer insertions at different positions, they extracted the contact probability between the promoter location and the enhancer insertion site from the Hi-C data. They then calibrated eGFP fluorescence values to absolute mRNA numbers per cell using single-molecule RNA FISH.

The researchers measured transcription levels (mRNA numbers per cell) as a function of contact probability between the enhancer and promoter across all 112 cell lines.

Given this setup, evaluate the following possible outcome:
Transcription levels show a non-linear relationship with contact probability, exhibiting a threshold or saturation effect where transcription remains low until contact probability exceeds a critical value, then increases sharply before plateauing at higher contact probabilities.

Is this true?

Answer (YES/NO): YES